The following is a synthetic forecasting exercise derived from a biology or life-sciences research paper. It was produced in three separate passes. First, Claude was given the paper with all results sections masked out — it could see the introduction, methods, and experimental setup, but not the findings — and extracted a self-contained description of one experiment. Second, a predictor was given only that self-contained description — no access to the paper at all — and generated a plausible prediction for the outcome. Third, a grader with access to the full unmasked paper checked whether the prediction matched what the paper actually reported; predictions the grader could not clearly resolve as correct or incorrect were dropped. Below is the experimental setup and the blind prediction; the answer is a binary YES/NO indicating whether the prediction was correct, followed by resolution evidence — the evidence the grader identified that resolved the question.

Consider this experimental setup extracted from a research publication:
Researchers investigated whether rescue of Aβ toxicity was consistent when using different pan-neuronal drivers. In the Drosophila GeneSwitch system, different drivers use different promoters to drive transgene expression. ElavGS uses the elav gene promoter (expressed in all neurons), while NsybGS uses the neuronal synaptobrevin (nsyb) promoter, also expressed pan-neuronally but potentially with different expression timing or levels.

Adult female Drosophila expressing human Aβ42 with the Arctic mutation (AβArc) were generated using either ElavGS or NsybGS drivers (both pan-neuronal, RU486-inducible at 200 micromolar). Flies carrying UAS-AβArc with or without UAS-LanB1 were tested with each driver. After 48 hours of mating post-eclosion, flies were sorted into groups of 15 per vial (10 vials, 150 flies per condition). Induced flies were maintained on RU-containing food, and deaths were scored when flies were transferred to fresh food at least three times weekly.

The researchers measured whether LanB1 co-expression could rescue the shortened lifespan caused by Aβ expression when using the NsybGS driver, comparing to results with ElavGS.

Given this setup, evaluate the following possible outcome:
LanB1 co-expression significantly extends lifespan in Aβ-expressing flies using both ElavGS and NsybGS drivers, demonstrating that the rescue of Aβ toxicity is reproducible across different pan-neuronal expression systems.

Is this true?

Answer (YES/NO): YES